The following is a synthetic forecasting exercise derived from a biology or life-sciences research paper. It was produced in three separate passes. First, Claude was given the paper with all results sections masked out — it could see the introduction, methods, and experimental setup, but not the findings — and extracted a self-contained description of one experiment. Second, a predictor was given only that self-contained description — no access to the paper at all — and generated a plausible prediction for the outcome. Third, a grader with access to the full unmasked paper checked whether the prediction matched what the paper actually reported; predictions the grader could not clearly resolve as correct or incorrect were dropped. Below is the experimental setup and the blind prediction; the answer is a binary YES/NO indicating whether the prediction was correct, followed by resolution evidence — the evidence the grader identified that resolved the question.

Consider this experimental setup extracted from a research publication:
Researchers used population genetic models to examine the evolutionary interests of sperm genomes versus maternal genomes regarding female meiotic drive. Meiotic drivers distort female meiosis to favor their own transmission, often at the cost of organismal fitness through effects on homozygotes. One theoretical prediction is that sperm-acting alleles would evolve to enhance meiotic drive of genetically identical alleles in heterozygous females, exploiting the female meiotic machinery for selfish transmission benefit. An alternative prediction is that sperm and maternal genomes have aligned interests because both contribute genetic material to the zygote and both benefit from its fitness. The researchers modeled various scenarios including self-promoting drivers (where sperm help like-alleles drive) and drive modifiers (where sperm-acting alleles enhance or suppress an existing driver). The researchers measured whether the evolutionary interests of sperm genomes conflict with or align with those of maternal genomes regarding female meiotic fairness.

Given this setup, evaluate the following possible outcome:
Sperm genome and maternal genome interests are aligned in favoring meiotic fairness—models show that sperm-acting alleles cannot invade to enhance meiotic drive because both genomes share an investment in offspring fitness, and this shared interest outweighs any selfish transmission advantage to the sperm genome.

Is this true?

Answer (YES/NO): YES